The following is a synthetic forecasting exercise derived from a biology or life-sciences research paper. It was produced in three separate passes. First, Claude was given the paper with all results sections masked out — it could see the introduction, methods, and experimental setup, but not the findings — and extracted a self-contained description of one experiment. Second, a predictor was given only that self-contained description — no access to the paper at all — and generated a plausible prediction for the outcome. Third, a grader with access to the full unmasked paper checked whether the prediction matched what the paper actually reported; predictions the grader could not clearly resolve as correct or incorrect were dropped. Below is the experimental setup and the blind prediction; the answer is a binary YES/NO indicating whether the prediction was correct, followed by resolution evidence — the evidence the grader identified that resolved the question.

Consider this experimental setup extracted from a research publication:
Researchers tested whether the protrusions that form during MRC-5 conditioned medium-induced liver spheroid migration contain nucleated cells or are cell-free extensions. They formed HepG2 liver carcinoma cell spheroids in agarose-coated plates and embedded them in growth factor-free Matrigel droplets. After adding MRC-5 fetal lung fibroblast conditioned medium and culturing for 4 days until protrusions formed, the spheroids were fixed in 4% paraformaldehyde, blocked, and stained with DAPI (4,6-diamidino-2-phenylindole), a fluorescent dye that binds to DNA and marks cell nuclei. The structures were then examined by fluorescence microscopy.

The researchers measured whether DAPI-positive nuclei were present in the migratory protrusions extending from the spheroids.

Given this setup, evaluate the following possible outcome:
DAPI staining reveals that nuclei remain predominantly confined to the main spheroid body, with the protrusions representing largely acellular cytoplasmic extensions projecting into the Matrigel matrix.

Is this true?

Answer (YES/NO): NO